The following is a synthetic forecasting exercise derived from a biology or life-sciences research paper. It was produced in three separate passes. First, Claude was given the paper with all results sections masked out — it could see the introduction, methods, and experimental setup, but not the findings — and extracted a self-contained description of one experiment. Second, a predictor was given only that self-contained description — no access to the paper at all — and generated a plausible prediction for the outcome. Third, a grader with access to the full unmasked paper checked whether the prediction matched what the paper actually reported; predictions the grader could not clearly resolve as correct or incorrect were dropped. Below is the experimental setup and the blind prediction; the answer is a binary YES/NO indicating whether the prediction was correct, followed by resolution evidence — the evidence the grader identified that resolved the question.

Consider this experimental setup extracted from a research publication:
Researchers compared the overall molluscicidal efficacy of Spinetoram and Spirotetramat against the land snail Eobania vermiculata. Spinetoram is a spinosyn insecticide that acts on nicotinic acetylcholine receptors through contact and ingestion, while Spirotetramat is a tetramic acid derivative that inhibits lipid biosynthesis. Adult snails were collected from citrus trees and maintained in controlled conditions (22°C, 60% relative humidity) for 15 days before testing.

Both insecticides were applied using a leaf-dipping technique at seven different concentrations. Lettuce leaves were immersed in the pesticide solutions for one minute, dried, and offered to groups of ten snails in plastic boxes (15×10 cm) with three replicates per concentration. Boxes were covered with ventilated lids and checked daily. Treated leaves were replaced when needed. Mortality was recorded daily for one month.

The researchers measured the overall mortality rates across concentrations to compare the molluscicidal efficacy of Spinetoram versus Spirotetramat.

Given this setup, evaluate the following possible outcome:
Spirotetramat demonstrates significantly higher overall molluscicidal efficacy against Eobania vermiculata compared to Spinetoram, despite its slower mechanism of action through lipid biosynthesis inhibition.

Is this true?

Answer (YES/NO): NO